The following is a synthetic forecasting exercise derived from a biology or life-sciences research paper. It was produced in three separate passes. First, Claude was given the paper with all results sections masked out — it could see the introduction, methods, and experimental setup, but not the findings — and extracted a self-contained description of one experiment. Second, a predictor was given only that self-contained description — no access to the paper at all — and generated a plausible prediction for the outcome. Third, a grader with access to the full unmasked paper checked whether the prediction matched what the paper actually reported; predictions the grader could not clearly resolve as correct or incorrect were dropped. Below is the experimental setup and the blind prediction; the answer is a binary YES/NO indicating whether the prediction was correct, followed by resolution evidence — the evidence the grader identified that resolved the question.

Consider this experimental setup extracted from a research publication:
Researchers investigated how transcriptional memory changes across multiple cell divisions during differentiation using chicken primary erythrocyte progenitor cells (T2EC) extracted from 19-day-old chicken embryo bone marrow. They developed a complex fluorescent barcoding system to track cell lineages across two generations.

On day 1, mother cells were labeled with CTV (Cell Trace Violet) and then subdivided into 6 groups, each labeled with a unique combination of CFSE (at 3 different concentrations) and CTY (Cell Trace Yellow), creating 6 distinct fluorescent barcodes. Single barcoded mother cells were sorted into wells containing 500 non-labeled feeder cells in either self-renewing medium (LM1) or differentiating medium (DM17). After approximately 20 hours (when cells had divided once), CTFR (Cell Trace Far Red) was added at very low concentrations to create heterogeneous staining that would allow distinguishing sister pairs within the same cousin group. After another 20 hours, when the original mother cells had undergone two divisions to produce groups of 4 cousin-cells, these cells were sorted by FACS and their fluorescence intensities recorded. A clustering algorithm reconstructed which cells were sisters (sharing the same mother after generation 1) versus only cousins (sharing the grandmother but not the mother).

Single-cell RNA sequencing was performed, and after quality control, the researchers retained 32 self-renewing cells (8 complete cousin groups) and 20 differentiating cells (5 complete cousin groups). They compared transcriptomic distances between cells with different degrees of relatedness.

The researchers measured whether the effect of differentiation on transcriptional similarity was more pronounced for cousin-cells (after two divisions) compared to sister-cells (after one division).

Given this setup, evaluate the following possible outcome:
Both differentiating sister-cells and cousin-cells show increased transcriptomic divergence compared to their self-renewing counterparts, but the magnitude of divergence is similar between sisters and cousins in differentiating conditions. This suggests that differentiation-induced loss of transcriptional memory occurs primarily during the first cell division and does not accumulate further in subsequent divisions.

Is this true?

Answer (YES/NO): NO